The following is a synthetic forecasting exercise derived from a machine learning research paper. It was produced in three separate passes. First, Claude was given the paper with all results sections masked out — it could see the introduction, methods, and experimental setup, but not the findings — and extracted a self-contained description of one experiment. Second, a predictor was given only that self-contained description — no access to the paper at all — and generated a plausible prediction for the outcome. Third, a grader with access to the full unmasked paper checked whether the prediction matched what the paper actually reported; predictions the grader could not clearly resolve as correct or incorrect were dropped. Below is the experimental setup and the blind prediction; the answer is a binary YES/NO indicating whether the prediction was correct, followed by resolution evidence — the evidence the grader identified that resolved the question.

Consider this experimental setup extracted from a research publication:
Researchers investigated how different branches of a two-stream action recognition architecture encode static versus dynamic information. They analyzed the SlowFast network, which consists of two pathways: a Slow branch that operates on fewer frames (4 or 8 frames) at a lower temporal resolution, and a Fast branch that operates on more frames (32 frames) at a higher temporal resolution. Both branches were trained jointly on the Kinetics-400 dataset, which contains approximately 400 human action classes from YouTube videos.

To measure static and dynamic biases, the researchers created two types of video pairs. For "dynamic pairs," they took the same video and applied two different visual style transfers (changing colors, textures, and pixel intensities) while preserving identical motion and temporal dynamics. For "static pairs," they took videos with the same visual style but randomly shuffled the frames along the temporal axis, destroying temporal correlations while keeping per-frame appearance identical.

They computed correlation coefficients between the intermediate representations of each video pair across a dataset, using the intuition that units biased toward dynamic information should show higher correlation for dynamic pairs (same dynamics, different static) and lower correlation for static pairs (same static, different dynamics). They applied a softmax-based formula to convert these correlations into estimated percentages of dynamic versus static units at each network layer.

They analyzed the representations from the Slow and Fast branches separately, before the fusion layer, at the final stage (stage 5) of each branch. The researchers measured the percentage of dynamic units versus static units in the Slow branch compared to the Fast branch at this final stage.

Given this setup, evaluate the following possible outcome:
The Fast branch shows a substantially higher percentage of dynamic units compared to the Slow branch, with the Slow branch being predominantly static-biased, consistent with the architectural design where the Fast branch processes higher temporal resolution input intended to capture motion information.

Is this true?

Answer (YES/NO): YES